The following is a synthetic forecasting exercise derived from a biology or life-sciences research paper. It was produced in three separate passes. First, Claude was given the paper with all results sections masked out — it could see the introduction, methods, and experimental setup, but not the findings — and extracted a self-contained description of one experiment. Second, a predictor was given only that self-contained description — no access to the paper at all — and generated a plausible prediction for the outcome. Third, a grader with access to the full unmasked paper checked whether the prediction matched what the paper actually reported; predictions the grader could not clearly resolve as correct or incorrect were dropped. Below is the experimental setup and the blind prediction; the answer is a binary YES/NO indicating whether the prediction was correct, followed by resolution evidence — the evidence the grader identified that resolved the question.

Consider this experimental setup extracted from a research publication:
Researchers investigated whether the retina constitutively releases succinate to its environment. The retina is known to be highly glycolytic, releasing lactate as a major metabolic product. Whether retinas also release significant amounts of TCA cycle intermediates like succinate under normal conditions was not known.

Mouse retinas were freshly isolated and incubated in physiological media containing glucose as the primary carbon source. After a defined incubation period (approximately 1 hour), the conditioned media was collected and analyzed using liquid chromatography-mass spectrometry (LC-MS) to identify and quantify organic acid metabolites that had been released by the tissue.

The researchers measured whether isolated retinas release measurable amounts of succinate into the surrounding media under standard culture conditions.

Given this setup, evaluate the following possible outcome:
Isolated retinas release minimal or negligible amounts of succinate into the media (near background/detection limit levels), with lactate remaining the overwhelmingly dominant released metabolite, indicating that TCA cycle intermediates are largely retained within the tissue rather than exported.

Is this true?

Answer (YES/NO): NO